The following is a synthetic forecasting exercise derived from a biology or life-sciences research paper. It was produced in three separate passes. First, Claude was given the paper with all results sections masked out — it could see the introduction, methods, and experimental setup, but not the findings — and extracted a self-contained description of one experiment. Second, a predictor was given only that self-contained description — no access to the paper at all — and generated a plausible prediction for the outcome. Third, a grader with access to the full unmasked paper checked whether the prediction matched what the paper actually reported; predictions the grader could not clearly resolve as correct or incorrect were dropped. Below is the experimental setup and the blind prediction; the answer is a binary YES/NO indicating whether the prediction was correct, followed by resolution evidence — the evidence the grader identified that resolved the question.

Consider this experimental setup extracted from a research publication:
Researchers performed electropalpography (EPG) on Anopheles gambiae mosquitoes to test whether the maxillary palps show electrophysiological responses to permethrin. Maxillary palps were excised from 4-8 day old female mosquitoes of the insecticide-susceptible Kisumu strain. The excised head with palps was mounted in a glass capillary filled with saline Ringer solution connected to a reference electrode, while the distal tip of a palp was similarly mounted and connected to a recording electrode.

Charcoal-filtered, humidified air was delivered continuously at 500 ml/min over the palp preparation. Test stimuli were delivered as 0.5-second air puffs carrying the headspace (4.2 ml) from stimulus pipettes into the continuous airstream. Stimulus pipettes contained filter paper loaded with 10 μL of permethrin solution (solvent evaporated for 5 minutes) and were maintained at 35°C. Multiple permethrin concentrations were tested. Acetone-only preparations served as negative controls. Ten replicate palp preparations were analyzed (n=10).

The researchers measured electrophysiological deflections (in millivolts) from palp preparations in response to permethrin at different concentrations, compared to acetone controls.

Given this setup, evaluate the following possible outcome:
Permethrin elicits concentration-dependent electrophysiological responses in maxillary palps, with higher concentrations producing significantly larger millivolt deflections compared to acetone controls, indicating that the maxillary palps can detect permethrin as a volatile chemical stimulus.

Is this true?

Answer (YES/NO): NO